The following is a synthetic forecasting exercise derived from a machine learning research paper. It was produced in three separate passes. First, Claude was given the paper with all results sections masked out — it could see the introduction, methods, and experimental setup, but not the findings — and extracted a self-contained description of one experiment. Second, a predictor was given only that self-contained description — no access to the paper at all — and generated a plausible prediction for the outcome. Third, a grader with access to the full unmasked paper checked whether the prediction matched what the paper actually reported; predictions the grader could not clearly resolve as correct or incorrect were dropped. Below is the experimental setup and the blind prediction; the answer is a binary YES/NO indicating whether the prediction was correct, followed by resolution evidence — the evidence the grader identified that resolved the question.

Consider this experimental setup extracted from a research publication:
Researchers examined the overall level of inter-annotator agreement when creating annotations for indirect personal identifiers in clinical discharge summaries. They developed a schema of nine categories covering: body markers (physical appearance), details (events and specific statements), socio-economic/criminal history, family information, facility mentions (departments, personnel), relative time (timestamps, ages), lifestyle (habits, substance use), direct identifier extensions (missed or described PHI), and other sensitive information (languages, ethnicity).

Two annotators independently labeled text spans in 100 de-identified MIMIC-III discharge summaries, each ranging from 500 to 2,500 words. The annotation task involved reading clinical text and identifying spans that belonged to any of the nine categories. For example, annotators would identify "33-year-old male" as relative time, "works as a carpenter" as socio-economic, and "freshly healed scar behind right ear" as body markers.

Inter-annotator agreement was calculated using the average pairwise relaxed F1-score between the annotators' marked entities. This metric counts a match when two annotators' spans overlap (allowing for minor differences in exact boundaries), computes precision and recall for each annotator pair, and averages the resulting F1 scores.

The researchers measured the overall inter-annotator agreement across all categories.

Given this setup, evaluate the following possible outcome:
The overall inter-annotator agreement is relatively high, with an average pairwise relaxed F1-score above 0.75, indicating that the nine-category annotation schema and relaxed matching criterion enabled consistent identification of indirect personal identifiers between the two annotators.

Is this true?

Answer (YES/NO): YES